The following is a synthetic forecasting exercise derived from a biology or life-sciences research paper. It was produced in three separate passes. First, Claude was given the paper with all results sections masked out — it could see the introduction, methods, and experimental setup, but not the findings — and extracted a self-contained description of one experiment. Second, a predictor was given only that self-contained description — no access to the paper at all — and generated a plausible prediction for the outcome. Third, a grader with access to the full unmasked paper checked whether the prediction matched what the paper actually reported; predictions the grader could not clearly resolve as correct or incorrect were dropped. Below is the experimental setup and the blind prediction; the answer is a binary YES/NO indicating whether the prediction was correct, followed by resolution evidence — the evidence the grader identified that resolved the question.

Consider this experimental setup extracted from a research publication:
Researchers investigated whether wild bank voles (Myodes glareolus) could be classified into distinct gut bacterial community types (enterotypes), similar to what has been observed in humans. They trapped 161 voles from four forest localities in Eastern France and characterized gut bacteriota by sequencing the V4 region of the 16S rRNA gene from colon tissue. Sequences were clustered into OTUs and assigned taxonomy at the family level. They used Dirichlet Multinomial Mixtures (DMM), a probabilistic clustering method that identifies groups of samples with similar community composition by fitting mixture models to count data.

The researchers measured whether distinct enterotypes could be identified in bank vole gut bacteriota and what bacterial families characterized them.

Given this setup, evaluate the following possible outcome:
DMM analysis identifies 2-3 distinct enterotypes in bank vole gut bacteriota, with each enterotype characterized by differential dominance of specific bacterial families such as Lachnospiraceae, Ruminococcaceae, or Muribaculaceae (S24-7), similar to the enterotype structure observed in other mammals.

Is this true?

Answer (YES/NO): YES